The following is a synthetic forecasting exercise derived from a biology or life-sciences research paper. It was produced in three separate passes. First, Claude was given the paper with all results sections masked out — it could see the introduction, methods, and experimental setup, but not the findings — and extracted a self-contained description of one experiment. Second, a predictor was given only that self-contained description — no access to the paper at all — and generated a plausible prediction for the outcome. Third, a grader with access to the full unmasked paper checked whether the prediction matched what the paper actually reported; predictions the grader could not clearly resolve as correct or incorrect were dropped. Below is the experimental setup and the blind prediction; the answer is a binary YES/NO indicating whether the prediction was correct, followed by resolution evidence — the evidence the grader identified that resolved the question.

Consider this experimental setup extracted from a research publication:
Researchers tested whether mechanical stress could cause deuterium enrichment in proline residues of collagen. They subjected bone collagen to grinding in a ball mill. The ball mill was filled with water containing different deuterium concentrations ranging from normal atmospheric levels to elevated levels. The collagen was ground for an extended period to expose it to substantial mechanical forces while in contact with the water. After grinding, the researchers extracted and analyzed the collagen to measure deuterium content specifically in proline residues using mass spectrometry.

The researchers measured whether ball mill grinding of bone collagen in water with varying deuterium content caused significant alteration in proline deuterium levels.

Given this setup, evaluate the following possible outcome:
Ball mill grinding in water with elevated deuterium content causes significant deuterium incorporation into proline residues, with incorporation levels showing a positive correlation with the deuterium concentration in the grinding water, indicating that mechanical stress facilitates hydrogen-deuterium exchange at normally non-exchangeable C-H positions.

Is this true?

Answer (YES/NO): NO